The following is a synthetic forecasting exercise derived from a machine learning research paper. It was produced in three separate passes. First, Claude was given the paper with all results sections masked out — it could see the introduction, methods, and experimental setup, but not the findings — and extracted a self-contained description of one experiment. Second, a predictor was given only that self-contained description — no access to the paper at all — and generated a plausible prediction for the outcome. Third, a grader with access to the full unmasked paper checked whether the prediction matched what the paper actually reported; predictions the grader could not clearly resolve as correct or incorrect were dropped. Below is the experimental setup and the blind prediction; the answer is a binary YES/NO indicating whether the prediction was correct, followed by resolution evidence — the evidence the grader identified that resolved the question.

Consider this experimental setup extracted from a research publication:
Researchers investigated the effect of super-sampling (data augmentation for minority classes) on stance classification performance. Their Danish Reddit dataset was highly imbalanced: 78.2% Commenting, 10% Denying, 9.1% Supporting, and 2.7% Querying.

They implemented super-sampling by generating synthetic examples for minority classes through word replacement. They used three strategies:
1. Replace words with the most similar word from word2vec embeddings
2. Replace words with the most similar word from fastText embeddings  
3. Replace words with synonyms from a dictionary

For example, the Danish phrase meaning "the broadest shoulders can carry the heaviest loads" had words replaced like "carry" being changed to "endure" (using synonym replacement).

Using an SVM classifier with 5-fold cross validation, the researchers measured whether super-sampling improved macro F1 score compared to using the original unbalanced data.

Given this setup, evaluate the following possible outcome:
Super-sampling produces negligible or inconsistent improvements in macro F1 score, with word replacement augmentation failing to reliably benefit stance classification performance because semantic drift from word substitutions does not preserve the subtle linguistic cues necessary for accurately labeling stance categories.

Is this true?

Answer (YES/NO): NO